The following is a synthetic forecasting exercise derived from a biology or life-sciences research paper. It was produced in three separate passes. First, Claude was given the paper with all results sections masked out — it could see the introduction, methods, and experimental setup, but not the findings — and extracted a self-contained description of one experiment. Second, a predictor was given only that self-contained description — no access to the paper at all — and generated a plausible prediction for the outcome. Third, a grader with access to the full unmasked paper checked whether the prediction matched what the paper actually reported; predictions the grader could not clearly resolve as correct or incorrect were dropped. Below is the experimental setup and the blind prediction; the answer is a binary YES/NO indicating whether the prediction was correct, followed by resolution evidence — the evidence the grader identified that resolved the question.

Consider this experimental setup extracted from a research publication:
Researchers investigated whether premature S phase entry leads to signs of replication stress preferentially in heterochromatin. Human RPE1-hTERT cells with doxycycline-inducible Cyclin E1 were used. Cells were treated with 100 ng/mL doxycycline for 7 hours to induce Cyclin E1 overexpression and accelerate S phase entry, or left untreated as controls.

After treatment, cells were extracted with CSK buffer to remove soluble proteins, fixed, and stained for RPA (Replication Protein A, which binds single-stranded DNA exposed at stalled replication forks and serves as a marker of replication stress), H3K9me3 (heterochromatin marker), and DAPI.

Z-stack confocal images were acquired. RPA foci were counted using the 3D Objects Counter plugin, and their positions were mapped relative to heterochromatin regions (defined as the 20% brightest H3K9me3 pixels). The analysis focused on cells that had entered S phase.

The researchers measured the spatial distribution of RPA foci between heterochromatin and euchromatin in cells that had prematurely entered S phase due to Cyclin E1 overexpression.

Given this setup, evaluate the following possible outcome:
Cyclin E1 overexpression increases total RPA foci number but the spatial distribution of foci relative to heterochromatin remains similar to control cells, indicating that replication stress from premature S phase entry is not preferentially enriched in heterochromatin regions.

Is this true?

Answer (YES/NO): NO